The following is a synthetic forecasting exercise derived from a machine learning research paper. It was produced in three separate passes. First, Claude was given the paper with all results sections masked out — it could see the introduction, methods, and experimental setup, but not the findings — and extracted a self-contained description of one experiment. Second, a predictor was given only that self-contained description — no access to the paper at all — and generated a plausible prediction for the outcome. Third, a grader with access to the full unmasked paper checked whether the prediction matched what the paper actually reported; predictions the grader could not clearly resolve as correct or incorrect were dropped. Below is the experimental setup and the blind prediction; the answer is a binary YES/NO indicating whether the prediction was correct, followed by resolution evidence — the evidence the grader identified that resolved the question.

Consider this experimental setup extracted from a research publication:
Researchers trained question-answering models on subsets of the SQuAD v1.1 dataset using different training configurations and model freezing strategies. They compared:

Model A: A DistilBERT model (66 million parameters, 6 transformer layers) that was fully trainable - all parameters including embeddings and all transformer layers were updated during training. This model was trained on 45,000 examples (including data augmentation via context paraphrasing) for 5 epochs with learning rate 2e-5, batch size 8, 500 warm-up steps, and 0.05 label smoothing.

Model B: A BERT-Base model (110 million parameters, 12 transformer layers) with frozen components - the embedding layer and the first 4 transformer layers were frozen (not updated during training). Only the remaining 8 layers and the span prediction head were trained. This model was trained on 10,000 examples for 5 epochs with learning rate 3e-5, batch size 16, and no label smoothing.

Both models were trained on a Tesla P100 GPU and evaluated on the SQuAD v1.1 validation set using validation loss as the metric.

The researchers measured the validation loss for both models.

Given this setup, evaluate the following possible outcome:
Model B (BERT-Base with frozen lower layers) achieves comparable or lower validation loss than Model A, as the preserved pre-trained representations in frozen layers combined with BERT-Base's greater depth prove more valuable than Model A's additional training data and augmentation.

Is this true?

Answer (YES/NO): NO